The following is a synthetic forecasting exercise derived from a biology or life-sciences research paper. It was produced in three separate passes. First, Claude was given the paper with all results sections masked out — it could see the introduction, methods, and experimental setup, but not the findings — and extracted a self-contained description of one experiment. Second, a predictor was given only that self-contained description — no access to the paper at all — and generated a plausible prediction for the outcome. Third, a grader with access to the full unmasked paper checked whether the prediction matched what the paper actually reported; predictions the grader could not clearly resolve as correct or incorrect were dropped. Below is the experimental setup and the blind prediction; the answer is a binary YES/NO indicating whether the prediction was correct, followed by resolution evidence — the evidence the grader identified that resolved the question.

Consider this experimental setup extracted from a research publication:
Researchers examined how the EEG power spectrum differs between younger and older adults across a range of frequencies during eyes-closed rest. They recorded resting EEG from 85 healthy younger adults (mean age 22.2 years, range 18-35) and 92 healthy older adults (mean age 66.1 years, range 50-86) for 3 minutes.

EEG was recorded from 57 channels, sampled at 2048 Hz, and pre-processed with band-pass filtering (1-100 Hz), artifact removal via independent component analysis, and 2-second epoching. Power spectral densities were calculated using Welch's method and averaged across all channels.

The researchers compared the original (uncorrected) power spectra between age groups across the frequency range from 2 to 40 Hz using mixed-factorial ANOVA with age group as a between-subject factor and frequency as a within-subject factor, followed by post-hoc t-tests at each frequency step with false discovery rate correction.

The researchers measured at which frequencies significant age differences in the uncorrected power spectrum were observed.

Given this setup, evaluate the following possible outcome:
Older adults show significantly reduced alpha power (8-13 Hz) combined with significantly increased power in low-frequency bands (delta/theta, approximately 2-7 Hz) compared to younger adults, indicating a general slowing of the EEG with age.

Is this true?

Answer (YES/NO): NO